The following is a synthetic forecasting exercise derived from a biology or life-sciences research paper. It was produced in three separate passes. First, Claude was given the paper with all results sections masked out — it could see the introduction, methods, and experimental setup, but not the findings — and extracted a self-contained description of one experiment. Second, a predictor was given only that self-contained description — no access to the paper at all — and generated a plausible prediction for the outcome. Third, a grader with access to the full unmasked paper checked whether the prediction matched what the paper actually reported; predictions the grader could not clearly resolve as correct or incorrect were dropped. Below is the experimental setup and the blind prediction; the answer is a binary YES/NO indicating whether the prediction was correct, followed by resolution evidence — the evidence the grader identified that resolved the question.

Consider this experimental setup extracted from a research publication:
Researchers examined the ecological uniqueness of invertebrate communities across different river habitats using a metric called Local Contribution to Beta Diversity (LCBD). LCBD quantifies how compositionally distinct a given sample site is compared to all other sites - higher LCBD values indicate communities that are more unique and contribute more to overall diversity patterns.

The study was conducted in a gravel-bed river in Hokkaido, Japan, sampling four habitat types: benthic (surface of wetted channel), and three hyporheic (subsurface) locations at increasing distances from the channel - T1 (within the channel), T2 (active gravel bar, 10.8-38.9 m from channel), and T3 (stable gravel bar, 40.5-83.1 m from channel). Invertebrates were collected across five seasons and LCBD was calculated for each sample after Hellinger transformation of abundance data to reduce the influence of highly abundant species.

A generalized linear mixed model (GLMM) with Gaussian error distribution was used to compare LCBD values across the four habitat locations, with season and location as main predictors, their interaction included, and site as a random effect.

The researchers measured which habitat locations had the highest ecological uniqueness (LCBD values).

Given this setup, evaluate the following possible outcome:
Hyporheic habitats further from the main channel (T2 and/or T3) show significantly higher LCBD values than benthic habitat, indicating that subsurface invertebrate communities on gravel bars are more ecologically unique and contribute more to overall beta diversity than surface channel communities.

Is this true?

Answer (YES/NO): YES